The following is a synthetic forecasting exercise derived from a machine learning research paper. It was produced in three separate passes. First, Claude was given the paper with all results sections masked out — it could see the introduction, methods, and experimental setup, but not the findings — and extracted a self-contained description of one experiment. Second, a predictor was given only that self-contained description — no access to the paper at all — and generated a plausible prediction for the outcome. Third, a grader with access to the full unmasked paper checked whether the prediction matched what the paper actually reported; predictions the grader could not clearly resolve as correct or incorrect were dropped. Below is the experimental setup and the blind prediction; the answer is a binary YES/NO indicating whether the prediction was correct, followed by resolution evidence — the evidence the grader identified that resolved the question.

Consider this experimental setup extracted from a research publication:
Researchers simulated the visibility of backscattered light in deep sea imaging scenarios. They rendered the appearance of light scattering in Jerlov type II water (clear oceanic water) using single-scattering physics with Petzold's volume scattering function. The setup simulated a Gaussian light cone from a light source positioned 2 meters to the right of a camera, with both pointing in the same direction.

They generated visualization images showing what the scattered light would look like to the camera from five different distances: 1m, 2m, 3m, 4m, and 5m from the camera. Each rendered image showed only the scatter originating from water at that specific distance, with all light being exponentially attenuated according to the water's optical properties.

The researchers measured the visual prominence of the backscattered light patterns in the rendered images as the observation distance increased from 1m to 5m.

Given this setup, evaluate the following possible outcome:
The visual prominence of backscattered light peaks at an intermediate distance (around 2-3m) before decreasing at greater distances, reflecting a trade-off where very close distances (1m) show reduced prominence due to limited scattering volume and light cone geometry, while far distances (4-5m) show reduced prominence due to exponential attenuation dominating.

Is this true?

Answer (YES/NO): NO